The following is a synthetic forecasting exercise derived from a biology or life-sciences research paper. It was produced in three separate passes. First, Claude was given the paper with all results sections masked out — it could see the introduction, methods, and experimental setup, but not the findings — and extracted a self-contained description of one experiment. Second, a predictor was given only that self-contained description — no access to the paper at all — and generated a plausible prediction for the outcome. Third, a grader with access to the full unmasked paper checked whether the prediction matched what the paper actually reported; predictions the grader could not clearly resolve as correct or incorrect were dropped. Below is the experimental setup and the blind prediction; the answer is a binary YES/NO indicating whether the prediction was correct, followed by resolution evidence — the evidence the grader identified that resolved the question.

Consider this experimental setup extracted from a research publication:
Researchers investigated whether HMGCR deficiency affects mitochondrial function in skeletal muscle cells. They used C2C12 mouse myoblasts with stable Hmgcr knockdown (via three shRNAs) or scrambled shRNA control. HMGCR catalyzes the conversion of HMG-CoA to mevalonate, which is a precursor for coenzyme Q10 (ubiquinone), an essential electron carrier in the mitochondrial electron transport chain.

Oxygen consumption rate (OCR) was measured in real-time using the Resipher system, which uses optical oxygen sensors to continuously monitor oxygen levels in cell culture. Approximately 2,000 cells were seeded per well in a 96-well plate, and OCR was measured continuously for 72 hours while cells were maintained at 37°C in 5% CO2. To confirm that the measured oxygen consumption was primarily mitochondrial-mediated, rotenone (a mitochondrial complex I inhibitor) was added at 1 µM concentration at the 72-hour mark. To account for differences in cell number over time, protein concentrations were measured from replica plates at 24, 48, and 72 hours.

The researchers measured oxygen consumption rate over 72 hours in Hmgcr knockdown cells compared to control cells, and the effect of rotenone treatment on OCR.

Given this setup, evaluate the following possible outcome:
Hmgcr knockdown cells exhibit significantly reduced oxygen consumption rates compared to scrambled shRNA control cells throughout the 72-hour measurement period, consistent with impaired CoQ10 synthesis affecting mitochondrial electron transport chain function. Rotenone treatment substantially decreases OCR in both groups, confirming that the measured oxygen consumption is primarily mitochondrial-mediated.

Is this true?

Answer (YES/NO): NO